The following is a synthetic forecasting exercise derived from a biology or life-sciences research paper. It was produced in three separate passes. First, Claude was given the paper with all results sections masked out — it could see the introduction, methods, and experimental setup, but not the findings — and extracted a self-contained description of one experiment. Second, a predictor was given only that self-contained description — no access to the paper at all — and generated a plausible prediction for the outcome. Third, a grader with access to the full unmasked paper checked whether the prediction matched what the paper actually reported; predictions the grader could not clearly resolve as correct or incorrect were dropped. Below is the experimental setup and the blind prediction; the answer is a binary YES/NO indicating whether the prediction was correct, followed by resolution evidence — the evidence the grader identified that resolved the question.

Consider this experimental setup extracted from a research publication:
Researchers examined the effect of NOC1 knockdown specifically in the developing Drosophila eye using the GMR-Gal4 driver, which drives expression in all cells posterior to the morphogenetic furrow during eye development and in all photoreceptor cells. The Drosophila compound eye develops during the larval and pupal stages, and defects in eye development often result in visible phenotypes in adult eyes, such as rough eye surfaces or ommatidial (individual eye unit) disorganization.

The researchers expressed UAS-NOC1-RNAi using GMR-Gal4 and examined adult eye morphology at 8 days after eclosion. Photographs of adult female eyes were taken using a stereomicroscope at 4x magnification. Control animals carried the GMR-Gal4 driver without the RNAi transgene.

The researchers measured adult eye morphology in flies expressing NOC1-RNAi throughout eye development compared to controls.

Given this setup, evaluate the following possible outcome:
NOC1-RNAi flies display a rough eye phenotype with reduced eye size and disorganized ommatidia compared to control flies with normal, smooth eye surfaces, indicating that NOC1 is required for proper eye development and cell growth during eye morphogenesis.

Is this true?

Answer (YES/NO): NO